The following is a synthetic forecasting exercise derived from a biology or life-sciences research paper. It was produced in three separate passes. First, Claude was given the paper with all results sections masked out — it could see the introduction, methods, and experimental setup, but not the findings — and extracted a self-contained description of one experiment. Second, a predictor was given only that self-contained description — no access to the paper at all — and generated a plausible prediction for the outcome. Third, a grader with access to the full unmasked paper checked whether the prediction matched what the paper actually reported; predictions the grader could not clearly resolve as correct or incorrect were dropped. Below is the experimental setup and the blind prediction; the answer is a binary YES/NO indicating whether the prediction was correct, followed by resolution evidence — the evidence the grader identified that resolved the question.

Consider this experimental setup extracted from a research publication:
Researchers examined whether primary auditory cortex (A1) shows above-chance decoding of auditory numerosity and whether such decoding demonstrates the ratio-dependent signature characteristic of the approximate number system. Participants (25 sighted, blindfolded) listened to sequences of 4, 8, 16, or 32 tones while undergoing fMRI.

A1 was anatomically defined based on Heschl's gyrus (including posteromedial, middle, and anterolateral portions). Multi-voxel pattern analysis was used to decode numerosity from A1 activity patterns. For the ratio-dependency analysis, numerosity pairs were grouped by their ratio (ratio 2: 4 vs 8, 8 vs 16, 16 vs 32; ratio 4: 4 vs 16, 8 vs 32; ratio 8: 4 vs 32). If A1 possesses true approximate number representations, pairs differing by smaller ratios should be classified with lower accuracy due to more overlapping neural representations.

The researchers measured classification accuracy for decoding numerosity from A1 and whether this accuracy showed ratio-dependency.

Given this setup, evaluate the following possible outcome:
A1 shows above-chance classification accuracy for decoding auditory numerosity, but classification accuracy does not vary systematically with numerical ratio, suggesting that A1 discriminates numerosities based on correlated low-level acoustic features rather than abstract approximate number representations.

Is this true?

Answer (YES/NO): YES